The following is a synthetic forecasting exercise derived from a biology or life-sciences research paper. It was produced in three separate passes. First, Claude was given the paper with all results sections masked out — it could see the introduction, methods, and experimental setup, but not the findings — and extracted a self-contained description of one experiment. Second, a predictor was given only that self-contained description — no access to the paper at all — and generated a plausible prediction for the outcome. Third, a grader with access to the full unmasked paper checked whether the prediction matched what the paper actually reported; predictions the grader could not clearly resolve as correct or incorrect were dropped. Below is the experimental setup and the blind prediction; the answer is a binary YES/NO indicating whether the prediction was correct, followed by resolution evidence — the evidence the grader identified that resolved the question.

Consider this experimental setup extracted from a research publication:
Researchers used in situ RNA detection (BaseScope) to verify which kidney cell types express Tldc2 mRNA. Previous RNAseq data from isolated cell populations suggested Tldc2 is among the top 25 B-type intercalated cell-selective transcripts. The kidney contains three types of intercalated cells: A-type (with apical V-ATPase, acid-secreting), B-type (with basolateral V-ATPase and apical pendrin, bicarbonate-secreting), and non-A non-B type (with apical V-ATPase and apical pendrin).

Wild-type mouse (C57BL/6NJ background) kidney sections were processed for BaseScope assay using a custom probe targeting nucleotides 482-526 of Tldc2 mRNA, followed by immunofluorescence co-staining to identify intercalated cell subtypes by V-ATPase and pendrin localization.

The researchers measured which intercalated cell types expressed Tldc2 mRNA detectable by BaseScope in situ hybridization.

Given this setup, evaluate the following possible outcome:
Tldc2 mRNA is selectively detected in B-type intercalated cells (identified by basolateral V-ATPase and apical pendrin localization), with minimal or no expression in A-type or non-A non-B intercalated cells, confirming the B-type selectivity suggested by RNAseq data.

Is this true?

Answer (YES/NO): NO